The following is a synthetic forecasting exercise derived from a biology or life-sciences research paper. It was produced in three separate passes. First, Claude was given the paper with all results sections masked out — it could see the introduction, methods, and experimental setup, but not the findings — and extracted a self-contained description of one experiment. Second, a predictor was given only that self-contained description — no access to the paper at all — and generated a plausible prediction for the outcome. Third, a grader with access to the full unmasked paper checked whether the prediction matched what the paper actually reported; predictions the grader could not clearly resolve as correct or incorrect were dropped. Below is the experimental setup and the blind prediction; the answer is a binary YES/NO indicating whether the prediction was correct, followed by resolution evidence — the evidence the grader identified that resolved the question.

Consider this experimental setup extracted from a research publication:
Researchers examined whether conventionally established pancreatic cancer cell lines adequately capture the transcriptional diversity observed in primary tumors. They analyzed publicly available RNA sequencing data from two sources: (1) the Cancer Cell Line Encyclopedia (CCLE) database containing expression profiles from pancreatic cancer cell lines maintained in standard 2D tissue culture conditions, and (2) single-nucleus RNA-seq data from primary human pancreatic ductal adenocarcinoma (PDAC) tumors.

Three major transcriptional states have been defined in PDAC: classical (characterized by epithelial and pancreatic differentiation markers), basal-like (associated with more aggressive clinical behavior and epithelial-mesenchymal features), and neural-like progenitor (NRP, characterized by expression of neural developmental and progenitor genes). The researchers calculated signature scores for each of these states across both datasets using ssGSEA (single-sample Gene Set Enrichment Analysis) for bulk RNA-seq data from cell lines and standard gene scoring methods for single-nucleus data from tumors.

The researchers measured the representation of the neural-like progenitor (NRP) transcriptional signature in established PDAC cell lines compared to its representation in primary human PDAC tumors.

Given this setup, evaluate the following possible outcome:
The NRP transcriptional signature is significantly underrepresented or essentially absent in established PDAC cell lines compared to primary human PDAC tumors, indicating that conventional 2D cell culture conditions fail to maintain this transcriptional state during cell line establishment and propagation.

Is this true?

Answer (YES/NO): YES